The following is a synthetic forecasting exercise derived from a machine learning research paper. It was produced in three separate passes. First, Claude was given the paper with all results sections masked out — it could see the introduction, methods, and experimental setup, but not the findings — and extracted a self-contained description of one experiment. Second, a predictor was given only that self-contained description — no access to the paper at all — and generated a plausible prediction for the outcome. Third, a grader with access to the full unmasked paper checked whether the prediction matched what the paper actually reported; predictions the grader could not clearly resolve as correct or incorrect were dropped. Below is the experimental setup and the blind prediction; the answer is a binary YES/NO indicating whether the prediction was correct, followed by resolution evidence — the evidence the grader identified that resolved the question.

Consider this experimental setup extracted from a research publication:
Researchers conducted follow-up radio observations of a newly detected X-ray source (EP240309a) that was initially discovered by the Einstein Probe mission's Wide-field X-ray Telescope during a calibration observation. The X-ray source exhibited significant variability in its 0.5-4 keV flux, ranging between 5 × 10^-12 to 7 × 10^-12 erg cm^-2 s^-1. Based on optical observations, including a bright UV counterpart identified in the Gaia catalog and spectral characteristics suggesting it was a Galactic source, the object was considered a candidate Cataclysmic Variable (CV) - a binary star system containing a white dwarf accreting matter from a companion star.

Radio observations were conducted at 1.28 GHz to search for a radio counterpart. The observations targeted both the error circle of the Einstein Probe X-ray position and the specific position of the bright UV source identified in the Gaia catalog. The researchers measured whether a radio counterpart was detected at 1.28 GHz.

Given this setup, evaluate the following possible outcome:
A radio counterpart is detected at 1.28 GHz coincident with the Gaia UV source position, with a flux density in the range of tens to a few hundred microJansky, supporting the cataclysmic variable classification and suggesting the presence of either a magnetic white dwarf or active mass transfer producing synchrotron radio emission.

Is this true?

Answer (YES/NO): NO